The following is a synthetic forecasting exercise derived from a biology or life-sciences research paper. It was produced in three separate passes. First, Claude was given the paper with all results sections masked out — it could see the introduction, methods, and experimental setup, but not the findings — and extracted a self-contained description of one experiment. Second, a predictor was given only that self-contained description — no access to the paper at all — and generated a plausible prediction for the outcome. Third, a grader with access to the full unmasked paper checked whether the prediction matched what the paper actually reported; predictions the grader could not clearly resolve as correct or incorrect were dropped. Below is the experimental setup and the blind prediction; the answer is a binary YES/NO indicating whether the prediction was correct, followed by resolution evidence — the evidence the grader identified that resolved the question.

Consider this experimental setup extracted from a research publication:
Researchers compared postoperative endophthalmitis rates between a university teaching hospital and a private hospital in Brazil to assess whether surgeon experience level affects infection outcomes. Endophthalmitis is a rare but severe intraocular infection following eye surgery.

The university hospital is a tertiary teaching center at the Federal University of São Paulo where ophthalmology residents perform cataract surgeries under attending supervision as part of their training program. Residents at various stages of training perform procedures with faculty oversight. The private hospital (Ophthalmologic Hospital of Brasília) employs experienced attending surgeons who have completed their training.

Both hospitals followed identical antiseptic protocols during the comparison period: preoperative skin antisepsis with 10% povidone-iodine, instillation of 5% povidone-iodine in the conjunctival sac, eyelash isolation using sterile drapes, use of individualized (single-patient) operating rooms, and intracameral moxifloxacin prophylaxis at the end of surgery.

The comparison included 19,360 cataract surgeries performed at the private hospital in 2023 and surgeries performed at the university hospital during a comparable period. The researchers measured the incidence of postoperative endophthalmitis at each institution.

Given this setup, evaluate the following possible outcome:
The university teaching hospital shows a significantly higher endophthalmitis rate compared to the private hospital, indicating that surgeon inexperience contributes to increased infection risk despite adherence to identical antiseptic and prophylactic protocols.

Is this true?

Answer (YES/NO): YES